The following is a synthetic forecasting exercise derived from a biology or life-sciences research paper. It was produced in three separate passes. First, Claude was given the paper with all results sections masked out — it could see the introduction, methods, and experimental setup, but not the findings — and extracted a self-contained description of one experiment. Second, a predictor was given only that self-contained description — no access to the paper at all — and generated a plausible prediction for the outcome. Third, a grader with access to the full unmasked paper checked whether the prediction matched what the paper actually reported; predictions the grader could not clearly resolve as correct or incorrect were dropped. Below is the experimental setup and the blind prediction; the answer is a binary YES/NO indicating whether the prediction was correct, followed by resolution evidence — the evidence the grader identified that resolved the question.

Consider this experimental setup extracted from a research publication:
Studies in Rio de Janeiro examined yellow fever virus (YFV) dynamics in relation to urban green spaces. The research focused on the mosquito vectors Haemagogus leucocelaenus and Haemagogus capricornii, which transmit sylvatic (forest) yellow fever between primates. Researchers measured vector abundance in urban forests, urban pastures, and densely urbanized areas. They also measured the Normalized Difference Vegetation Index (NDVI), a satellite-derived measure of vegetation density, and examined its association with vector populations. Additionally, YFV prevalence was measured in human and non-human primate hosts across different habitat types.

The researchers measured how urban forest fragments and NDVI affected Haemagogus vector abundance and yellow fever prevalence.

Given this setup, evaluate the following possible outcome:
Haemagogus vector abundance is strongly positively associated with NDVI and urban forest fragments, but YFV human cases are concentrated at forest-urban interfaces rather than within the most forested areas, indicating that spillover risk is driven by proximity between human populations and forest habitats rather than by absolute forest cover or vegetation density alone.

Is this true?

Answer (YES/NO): NO